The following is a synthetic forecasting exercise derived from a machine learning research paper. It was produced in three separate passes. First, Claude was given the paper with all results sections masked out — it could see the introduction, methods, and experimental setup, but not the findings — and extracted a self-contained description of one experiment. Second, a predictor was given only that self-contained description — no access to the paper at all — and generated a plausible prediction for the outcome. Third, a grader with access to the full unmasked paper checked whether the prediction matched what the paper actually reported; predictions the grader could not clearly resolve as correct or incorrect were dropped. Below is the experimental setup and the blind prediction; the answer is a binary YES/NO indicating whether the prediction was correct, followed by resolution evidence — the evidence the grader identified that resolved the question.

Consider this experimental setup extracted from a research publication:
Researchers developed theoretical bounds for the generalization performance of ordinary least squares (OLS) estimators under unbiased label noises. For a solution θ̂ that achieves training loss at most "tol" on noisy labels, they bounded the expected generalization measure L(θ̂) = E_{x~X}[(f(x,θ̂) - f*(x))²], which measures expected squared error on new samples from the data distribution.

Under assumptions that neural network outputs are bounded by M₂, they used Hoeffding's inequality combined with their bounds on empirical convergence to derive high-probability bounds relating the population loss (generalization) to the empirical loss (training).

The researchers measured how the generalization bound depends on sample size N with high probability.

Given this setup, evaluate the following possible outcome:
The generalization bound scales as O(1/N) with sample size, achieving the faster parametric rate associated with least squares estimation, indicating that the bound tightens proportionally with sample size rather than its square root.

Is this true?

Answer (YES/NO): NO